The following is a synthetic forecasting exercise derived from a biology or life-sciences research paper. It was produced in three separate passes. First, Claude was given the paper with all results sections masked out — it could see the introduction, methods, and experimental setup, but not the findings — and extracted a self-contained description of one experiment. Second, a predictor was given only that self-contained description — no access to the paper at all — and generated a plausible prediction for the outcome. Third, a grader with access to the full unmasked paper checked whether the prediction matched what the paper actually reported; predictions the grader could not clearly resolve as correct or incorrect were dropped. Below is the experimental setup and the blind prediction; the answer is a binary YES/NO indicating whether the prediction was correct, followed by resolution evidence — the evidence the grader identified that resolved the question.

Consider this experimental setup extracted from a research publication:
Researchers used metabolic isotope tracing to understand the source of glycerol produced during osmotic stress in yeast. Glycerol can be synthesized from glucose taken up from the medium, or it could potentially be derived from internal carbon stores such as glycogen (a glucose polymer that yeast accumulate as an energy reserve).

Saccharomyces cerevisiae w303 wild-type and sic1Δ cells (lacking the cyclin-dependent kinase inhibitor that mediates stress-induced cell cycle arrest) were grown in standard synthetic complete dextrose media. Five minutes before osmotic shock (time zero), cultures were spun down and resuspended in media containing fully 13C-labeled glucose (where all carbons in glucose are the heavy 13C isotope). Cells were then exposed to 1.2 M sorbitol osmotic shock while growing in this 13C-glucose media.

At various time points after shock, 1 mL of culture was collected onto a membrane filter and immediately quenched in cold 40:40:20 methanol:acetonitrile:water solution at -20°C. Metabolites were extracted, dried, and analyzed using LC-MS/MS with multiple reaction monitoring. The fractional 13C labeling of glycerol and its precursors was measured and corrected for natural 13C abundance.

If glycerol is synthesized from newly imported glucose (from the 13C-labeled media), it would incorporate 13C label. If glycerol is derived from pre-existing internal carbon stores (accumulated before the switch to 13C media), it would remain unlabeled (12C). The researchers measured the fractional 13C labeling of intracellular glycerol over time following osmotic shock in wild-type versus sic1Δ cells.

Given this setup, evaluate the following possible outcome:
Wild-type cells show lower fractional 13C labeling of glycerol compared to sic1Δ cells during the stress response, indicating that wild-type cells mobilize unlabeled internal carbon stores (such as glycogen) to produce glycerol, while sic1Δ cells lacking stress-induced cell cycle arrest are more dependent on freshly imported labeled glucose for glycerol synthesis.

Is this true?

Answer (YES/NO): NO